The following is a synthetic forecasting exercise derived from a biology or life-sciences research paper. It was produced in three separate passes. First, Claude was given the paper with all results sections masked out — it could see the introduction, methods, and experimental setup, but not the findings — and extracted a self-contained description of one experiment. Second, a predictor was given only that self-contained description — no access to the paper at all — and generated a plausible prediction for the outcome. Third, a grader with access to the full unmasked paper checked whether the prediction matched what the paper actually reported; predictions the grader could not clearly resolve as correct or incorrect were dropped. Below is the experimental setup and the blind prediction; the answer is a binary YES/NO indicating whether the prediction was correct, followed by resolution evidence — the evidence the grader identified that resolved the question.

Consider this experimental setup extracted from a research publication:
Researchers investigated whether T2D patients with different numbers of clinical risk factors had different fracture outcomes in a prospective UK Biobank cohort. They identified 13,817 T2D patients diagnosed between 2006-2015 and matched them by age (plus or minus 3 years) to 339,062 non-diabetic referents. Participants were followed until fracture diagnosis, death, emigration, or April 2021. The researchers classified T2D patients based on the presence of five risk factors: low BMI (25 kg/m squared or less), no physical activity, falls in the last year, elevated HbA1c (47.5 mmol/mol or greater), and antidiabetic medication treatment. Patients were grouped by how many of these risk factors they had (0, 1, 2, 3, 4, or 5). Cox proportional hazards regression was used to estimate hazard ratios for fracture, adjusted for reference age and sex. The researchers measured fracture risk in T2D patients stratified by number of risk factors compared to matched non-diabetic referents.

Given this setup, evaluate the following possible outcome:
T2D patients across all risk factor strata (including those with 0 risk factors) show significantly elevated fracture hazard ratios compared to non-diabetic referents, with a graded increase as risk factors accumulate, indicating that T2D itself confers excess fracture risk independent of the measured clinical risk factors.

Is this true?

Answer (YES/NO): NO